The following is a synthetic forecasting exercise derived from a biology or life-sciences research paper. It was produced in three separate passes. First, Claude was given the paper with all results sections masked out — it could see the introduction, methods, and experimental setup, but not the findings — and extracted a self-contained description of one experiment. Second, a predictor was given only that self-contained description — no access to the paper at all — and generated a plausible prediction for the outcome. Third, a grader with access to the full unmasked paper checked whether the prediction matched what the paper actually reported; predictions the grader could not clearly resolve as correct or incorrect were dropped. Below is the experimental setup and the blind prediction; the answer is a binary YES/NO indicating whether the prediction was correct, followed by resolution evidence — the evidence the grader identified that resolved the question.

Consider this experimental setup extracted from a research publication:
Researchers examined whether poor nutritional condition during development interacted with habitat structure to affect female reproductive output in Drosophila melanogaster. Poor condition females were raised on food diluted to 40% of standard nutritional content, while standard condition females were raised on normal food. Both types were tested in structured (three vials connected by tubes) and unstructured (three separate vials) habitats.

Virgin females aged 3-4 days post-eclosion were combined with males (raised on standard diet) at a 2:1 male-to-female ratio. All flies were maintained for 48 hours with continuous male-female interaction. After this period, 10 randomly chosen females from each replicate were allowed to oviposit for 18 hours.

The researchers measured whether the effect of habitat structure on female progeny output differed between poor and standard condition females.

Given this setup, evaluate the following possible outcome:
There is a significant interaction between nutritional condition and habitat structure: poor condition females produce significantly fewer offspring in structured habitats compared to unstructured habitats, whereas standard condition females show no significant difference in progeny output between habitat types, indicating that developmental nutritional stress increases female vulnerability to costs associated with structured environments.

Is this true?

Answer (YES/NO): NO